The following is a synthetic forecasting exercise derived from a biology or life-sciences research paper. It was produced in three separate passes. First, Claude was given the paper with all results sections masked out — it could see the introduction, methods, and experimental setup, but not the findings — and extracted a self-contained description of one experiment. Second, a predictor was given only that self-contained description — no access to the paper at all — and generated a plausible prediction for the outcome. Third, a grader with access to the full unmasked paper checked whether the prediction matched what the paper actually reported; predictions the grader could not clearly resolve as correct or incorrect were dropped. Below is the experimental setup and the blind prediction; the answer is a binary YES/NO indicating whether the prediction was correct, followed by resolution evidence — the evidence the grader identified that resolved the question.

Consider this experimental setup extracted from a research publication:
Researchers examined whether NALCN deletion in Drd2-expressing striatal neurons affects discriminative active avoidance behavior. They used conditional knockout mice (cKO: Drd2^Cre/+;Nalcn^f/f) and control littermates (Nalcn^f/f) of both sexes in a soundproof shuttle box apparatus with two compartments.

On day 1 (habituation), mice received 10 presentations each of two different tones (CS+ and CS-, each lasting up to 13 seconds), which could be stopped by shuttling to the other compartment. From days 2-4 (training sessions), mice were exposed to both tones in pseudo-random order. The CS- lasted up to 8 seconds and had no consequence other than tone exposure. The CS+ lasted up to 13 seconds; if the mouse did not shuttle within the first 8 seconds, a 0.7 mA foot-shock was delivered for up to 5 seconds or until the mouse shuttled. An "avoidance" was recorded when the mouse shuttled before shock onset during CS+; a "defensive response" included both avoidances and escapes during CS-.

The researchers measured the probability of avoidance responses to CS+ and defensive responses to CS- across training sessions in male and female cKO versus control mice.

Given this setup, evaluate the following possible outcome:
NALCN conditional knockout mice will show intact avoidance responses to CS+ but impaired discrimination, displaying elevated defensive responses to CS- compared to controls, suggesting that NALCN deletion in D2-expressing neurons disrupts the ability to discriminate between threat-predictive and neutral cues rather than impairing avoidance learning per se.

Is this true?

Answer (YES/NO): YES